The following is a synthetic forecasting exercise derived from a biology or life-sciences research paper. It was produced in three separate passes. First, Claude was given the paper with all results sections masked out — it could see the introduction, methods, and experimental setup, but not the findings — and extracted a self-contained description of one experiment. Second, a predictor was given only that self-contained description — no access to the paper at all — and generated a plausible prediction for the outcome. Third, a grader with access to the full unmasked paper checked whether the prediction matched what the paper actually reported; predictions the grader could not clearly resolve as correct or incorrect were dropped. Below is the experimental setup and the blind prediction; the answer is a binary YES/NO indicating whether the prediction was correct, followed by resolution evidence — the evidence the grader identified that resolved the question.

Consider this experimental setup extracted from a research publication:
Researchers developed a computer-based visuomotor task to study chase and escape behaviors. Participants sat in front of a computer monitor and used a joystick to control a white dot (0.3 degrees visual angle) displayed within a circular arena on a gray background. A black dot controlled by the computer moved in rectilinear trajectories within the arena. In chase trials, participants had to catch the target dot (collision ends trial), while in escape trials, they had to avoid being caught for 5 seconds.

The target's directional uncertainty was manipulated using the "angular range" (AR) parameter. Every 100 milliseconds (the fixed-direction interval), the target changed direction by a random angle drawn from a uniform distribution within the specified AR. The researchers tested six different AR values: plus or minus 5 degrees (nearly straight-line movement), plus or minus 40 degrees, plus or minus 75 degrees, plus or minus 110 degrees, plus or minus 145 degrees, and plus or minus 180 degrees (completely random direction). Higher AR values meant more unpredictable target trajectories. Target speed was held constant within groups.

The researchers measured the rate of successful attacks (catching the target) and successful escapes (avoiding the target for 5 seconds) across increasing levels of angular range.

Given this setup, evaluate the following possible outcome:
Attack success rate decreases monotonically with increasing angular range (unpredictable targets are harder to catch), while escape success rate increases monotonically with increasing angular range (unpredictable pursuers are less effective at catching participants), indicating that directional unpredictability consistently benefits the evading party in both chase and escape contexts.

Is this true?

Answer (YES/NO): YES